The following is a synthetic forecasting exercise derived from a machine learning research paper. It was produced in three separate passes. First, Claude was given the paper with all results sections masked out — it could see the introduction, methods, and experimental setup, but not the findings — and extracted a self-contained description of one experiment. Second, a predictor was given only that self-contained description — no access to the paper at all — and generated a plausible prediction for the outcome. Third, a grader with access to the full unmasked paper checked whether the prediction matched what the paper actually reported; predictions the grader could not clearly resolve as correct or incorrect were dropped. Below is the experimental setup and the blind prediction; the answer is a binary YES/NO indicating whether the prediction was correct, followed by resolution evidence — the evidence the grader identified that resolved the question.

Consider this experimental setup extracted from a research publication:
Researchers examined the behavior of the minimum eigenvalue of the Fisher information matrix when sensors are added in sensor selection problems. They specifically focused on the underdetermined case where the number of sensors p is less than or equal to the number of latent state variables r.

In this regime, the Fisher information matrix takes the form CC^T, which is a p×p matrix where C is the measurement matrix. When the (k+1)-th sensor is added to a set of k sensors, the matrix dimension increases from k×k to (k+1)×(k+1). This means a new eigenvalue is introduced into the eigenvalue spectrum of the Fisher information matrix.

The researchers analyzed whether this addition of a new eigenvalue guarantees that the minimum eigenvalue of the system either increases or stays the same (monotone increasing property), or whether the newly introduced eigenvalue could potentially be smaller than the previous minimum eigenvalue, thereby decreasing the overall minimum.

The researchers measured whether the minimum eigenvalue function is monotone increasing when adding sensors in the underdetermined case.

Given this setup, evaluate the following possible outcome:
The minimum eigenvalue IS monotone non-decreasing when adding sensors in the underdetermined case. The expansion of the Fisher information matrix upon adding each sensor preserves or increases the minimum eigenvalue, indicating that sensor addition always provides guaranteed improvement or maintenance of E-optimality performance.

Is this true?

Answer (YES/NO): NO